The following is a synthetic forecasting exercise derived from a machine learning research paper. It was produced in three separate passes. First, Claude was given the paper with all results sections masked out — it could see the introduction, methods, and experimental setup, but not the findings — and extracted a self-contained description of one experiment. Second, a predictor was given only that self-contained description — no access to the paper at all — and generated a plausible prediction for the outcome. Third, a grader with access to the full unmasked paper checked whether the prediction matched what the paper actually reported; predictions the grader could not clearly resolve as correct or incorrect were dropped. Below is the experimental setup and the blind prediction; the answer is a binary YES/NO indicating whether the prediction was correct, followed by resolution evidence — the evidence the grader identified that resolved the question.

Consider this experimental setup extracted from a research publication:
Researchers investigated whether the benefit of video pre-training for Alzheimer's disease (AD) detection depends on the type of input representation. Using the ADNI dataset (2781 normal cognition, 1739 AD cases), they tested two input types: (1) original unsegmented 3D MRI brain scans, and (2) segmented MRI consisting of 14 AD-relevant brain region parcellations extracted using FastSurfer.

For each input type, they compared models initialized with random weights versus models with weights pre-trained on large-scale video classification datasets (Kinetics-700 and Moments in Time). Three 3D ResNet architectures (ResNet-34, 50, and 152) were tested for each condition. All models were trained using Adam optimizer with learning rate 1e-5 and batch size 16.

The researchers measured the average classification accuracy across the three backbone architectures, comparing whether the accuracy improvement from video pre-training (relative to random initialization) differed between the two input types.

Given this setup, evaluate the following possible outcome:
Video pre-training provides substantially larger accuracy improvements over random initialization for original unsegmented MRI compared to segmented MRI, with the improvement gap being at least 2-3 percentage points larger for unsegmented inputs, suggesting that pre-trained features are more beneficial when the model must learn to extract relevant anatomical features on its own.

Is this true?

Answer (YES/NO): YES